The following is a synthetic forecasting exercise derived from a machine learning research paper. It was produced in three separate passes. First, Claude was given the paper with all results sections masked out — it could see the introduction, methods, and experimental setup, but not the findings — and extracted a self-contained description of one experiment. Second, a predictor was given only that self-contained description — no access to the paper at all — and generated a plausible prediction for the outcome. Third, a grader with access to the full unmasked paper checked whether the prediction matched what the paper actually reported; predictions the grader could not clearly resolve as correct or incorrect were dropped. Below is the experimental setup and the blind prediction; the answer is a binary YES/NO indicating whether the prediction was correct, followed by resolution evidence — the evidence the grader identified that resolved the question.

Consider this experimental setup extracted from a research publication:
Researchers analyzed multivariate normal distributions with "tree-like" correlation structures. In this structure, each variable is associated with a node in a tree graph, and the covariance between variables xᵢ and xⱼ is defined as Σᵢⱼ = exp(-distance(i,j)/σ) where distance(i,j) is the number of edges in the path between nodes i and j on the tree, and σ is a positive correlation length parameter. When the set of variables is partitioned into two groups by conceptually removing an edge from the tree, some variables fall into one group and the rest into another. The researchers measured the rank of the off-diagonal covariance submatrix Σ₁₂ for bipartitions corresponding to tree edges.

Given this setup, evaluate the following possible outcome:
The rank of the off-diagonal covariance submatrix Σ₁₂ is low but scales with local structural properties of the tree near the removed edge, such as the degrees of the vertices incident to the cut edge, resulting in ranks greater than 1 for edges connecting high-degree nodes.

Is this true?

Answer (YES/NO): NO